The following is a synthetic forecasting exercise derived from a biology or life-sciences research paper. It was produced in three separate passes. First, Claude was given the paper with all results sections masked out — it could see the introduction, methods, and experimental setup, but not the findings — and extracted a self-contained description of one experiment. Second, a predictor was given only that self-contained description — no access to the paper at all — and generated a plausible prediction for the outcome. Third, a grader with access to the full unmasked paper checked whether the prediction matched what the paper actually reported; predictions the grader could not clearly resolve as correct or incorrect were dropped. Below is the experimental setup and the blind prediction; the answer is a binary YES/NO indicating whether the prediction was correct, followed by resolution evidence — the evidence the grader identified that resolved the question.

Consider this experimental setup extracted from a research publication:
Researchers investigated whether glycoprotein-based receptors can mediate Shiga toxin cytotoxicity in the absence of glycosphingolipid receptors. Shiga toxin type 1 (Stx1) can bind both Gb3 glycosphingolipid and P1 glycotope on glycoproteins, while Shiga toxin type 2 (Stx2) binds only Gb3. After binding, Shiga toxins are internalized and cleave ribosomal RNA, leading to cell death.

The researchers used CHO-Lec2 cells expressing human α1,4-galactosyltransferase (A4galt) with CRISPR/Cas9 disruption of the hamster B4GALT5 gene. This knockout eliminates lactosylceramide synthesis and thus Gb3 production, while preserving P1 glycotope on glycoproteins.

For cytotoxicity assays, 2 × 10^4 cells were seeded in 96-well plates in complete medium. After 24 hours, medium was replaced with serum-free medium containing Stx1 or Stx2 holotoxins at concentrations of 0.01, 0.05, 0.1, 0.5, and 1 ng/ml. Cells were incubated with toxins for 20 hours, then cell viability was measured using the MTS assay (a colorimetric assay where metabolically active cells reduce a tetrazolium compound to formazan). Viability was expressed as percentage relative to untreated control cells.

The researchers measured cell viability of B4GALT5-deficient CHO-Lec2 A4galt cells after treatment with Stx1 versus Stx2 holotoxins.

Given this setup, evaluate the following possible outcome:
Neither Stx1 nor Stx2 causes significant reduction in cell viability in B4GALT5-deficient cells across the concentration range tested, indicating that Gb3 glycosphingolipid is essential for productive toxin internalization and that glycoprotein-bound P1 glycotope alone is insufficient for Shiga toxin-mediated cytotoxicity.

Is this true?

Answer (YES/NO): YES